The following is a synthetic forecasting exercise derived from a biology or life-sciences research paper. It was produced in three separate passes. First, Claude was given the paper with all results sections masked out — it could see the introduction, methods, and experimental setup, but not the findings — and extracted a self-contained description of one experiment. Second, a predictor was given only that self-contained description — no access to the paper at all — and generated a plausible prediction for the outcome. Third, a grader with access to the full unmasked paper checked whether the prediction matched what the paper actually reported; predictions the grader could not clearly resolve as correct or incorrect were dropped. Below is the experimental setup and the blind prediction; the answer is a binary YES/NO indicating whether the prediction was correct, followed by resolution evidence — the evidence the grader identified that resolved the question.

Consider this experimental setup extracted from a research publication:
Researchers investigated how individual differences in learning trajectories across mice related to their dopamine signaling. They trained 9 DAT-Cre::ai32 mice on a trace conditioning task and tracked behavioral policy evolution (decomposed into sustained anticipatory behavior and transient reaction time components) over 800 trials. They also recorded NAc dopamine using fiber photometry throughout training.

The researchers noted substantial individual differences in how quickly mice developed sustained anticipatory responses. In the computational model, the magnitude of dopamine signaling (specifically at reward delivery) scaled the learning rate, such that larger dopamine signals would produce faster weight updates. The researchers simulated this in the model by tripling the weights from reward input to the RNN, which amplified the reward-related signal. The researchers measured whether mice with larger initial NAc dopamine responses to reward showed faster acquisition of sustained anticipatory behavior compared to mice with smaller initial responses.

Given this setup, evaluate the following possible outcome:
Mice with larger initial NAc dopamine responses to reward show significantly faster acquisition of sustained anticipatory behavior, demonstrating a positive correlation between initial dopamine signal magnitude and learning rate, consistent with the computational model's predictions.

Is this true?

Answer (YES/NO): NO